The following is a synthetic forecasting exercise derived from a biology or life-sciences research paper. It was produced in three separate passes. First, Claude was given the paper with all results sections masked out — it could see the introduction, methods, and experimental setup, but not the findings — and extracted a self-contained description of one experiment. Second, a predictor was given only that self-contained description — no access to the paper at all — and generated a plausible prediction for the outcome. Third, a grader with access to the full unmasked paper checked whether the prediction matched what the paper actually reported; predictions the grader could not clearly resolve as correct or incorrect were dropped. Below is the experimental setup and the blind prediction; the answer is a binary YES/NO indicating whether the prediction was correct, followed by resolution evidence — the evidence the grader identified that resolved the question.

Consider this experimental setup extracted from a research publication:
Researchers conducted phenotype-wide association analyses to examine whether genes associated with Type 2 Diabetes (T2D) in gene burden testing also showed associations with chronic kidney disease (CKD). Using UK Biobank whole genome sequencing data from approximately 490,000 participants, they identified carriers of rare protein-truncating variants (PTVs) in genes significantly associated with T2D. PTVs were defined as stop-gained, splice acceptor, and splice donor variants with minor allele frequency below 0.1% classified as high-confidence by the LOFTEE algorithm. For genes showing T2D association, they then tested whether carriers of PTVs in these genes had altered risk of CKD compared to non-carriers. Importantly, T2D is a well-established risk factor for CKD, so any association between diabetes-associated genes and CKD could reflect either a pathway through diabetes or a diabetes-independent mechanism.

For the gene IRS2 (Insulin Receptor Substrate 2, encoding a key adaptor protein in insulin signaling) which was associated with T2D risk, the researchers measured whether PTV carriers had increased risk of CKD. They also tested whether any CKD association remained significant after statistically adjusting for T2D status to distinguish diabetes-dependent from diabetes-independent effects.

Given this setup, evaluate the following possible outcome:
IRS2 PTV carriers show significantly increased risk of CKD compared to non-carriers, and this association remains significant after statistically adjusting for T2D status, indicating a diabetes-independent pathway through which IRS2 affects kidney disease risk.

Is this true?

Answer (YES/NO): YES